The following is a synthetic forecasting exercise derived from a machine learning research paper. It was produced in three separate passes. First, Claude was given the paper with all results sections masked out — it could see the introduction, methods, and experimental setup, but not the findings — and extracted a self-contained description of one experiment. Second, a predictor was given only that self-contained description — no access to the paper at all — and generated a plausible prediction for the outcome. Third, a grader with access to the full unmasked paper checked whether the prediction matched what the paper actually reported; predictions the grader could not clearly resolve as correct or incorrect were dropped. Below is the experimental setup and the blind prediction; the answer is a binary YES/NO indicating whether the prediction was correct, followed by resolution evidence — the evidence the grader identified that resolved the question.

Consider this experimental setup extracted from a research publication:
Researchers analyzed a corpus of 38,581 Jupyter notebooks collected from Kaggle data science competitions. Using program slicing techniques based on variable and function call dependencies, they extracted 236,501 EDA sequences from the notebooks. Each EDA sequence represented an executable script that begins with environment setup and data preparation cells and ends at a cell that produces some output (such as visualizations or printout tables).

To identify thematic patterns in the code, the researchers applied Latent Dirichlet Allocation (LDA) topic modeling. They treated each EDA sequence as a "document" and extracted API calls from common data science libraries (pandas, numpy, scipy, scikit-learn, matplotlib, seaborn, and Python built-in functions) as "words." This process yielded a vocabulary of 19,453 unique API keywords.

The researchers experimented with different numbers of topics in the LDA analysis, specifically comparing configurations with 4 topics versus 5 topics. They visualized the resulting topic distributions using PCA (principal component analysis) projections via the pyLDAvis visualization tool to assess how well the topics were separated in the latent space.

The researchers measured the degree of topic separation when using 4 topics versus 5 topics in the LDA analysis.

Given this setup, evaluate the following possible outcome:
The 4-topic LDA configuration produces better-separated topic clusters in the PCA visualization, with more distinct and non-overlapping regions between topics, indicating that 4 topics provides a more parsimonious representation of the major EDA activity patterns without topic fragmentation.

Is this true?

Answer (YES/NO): YES